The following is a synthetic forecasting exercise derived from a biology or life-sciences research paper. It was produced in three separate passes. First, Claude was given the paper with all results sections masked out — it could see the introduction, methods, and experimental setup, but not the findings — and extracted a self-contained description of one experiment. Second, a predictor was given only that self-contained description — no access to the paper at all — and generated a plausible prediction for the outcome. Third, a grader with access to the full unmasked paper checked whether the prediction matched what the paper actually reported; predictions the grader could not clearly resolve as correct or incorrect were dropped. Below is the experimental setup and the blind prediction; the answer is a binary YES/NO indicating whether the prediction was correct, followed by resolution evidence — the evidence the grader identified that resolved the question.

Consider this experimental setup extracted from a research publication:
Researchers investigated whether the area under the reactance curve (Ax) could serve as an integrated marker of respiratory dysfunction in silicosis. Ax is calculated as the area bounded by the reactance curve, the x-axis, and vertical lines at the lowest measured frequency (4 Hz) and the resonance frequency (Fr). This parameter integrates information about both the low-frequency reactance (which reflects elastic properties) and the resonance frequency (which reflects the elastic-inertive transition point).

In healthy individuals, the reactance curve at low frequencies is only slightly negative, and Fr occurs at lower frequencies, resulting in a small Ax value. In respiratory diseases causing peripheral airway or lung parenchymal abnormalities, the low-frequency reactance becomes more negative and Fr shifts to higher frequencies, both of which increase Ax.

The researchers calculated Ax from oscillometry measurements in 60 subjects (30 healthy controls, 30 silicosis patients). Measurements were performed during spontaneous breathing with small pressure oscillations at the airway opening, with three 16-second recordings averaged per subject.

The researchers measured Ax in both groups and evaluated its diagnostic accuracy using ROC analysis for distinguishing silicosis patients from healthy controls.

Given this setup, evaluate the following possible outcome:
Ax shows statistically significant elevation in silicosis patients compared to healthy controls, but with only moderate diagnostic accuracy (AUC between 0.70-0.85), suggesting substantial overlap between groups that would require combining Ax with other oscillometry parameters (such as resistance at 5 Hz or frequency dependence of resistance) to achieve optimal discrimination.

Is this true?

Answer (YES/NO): YES